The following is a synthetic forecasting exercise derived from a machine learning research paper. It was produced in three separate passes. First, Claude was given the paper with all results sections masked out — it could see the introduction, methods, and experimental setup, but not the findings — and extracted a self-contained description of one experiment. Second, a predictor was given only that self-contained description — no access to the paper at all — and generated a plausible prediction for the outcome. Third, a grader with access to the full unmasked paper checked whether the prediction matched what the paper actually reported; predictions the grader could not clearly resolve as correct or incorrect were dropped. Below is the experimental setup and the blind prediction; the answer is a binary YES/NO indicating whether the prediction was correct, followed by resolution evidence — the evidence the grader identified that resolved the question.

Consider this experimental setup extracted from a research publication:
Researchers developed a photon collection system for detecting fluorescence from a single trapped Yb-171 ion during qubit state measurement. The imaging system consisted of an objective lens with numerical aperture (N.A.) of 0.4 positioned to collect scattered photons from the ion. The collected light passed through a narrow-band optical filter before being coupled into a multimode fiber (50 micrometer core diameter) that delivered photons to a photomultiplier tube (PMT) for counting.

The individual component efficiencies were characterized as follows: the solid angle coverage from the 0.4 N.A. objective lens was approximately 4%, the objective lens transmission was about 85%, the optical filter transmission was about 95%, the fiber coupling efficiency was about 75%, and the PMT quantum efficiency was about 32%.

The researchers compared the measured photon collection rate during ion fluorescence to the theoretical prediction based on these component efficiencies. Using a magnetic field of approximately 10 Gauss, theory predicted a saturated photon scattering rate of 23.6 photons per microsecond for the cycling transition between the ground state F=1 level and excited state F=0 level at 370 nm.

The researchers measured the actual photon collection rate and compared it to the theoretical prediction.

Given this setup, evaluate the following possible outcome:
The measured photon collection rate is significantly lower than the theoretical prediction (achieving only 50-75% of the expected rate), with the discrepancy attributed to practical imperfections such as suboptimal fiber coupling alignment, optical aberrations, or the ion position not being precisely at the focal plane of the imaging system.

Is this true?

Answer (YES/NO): NO